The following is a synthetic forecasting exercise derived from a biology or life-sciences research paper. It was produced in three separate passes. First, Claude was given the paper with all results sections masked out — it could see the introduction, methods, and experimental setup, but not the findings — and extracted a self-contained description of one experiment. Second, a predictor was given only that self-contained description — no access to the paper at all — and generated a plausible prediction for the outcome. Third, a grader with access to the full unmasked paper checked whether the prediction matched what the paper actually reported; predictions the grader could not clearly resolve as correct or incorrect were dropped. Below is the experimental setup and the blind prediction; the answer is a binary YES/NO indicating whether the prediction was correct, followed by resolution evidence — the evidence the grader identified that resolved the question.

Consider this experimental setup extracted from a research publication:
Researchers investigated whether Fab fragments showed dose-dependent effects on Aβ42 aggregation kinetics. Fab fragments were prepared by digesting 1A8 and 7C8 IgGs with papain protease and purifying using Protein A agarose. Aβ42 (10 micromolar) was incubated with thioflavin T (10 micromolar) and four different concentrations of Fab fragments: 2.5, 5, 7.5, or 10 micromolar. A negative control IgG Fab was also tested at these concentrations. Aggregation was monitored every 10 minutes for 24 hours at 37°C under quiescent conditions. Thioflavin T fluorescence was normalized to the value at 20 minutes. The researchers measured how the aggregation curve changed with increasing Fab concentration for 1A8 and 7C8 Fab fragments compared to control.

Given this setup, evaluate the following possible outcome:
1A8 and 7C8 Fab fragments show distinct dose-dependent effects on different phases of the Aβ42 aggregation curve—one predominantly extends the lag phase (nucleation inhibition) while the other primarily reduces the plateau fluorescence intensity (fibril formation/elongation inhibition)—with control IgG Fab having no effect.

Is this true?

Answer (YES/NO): NO